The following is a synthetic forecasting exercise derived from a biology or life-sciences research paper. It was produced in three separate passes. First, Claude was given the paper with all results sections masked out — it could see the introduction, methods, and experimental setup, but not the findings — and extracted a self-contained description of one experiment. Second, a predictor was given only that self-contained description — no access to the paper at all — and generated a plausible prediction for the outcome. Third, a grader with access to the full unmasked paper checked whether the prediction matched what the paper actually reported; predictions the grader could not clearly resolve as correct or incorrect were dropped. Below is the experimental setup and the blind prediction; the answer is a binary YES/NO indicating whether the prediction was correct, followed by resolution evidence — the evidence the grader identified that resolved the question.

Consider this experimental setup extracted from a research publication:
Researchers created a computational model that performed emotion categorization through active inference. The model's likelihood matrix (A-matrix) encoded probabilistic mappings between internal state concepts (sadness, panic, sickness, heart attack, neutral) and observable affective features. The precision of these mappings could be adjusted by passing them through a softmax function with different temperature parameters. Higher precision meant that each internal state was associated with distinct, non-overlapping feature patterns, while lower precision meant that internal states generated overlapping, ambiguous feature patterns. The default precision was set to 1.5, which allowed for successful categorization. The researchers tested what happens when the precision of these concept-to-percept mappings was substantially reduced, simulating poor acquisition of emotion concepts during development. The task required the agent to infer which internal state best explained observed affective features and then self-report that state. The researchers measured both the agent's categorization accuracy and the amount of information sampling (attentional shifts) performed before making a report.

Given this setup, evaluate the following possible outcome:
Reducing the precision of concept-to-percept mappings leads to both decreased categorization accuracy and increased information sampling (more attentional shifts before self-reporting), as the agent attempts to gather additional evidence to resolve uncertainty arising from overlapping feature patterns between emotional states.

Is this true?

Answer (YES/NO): YES